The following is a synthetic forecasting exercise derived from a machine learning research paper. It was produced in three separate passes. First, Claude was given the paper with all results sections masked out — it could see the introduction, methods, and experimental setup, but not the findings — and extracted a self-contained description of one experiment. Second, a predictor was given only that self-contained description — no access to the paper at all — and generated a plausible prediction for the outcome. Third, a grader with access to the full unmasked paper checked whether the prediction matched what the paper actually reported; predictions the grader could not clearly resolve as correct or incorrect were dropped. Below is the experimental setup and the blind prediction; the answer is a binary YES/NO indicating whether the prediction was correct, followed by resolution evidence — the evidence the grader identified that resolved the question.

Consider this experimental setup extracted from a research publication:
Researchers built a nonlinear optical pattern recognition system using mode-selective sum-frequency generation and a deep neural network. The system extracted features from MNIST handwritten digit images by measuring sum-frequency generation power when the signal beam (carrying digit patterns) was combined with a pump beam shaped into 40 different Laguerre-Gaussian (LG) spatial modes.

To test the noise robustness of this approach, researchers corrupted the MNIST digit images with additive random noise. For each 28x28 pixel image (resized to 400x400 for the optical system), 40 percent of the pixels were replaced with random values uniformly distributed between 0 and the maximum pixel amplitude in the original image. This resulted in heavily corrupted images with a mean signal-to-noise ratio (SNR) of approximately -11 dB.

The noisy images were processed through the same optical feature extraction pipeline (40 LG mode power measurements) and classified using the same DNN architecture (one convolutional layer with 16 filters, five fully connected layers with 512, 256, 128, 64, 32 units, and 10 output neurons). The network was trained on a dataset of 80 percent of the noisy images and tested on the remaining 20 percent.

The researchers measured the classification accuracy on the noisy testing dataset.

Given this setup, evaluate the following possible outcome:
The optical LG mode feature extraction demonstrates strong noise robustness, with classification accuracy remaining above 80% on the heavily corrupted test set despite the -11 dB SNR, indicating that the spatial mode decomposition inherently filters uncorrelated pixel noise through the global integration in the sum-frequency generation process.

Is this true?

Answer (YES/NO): YES